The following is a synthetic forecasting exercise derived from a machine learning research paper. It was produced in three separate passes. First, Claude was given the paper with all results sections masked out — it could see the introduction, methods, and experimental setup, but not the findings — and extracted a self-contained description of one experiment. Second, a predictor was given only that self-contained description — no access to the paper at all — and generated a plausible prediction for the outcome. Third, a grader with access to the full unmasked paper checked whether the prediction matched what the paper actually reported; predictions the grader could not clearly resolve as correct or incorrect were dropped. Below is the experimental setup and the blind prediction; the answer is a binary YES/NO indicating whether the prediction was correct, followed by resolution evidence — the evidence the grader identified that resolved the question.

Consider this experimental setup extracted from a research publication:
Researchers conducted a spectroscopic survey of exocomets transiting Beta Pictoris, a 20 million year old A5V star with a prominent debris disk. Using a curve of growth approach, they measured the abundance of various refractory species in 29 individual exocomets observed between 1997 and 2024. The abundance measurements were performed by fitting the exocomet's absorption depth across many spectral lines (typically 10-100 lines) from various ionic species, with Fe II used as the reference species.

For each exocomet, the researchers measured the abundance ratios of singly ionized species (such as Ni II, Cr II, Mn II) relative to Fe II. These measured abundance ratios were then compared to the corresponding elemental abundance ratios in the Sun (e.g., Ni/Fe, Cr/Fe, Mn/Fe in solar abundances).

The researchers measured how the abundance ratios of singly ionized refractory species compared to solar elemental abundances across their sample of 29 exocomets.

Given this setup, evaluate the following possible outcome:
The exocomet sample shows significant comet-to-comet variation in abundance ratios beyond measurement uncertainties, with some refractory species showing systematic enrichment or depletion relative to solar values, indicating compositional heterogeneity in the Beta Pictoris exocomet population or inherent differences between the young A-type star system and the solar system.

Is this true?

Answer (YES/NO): NO